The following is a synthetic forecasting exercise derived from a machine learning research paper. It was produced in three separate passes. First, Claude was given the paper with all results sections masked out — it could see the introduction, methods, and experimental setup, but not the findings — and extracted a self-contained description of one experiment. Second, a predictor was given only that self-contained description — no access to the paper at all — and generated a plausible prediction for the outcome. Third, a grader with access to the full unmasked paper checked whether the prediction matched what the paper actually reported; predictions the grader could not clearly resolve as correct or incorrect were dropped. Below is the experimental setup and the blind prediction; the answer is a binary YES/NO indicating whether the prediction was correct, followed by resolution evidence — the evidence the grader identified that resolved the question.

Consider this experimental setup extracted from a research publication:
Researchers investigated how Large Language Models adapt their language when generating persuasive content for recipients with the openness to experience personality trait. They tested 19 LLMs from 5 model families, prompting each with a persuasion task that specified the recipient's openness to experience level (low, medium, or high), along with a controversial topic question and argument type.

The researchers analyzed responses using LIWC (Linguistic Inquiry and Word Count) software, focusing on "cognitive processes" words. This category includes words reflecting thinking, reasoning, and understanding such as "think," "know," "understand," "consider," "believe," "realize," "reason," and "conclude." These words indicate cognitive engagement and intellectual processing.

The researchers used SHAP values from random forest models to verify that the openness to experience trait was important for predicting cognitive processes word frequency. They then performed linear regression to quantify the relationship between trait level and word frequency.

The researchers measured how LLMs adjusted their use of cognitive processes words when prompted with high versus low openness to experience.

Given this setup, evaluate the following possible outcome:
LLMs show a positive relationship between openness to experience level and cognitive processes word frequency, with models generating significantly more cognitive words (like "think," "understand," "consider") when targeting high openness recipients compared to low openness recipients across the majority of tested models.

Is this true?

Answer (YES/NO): NO